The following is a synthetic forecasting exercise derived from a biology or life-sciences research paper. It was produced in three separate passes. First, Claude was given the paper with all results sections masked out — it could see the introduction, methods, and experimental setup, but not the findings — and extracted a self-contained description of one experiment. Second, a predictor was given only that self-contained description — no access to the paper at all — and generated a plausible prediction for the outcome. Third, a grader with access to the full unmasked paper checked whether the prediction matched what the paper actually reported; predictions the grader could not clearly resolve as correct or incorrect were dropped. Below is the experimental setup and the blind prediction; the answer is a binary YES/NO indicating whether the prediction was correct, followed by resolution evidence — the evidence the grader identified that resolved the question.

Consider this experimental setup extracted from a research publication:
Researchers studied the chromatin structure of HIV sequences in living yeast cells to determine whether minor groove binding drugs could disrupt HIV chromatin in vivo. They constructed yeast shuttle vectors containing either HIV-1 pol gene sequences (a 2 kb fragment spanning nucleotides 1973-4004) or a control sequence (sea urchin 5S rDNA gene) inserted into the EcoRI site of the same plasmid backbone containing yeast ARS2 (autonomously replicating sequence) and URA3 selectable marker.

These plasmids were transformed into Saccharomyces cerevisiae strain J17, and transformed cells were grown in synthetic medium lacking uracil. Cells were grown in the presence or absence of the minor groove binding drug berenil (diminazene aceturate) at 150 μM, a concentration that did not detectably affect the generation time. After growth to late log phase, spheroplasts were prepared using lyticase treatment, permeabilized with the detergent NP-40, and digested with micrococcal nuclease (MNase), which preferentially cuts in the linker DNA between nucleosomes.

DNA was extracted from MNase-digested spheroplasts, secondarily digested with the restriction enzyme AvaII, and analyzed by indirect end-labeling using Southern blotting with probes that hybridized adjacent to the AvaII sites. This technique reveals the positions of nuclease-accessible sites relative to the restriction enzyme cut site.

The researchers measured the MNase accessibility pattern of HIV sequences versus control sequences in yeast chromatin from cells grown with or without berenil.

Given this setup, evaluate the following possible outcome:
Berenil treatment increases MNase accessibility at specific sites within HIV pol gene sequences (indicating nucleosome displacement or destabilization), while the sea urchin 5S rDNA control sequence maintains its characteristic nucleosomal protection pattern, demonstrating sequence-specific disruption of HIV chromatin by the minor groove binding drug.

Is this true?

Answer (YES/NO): NO